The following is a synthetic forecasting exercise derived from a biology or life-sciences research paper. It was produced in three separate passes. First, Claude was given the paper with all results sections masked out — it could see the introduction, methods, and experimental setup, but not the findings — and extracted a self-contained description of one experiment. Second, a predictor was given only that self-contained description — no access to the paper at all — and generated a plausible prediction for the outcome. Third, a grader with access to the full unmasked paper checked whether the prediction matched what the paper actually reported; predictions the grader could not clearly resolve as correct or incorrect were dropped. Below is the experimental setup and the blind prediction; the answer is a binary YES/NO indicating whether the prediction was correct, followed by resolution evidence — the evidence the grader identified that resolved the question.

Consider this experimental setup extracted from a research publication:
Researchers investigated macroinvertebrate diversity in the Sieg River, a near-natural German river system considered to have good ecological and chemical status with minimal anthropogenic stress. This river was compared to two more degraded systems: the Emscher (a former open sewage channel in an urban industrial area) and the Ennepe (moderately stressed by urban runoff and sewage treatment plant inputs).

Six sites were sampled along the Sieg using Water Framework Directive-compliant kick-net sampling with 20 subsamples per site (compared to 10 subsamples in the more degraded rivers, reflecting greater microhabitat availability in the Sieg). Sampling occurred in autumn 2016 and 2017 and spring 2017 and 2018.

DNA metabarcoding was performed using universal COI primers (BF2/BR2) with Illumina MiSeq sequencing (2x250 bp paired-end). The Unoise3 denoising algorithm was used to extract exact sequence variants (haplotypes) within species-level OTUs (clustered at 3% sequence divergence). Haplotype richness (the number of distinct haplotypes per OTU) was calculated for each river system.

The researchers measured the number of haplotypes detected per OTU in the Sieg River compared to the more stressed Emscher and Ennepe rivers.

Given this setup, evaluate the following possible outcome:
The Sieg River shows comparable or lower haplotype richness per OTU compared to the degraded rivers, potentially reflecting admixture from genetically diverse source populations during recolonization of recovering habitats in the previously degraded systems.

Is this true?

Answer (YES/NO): YES